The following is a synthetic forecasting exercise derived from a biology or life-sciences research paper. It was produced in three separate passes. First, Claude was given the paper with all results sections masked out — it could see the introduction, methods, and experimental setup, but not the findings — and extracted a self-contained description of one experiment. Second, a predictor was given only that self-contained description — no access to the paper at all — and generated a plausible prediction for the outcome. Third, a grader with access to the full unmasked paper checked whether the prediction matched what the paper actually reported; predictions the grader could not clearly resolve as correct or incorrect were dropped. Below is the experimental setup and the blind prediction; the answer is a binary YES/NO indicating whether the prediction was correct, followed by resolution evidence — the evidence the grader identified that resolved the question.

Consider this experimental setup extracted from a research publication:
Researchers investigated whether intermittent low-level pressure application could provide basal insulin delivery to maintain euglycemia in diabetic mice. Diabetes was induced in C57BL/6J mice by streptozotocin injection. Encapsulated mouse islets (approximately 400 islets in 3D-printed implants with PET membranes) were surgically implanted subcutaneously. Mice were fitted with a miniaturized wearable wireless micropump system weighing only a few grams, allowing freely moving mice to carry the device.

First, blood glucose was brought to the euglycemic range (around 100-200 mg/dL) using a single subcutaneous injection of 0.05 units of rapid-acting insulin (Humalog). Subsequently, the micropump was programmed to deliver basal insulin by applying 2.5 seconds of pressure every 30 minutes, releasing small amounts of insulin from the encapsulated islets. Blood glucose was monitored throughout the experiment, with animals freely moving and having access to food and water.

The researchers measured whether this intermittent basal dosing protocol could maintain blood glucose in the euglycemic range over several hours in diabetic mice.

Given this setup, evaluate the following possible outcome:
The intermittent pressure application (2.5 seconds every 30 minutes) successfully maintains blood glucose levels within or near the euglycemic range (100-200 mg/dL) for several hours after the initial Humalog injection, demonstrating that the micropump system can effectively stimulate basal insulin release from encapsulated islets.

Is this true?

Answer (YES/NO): YES